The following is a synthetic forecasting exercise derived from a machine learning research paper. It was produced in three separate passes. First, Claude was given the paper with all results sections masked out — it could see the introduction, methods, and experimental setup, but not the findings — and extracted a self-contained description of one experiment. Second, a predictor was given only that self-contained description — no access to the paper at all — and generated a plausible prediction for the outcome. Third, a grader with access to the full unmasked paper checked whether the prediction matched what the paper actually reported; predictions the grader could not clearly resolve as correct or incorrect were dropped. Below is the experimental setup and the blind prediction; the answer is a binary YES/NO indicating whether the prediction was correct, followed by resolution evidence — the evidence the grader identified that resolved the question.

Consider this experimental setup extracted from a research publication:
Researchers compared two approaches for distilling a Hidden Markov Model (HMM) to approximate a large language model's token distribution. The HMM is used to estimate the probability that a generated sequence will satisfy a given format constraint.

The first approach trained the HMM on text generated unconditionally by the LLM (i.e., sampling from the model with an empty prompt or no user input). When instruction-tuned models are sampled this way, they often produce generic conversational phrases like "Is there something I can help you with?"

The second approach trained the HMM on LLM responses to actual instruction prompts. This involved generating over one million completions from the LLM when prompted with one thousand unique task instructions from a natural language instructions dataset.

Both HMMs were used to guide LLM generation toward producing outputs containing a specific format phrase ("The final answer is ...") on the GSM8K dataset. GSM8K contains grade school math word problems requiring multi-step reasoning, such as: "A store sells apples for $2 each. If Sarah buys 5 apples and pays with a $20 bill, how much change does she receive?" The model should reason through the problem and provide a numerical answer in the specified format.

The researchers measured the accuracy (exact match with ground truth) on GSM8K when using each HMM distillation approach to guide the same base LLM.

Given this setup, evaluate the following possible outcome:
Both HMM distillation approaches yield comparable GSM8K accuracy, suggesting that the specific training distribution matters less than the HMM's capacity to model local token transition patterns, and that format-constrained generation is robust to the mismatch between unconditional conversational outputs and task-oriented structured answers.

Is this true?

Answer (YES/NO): NO